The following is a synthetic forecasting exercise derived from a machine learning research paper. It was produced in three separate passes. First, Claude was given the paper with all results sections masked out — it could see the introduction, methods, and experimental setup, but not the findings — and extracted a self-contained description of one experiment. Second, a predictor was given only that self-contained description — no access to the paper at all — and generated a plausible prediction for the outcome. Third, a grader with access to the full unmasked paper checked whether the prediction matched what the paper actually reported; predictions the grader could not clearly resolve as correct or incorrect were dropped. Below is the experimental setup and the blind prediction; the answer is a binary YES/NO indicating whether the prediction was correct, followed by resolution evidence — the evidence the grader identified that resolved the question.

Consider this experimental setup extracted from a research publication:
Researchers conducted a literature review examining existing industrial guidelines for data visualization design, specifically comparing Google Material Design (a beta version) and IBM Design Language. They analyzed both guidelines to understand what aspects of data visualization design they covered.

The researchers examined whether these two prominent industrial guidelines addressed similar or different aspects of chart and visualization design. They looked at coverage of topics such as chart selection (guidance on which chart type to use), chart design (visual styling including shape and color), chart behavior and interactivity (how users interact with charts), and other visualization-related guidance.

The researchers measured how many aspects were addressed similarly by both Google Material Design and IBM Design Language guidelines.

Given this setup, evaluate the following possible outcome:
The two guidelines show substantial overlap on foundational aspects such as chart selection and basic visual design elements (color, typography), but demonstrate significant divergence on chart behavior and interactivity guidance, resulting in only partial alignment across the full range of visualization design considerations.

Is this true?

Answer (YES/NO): NO